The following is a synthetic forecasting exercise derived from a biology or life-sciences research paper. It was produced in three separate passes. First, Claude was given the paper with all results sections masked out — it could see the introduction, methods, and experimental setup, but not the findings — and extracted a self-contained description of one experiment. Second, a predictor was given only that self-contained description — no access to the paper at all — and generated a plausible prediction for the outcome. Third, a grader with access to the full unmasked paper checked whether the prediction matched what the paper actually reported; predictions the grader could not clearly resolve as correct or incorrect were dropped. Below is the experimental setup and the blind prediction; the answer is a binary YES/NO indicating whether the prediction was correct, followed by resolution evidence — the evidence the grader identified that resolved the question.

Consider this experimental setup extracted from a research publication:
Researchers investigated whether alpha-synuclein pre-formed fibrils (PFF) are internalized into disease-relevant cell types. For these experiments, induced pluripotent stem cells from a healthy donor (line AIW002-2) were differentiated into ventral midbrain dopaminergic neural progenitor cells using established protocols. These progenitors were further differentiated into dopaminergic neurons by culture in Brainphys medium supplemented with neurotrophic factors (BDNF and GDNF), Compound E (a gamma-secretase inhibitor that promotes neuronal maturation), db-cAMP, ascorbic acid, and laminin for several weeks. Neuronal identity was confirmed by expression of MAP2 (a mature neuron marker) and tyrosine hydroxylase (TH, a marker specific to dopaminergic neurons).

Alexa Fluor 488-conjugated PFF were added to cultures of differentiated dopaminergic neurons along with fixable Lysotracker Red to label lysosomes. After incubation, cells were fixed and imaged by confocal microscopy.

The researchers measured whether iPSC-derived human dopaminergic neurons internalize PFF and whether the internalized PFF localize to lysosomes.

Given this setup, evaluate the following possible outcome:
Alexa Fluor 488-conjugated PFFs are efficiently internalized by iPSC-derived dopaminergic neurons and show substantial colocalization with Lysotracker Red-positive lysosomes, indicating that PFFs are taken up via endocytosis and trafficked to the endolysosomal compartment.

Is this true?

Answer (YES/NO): YES